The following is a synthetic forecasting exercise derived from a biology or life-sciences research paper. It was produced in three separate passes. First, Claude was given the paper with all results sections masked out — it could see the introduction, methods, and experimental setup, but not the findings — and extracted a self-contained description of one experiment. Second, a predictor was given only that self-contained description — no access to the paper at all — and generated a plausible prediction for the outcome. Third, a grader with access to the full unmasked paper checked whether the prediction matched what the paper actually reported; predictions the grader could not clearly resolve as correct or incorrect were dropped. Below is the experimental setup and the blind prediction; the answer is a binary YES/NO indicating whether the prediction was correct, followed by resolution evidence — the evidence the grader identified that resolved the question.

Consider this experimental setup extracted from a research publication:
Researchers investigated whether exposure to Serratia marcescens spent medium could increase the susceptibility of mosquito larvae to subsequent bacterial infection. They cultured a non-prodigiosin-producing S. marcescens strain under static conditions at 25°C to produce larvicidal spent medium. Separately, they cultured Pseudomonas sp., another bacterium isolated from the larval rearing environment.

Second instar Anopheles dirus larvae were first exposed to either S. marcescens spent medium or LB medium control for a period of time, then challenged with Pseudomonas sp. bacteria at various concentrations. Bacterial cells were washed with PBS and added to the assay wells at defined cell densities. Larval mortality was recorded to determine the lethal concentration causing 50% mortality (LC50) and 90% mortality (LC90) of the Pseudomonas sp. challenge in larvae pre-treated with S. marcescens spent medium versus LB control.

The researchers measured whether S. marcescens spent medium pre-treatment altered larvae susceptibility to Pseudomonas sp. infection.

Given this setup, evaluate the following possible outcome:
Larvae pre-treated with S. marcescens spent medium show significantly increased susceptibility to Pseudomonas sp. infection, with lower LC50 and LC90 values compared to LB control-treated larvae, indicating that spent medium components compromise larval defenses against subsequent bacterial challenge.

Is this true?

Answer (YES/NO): YES